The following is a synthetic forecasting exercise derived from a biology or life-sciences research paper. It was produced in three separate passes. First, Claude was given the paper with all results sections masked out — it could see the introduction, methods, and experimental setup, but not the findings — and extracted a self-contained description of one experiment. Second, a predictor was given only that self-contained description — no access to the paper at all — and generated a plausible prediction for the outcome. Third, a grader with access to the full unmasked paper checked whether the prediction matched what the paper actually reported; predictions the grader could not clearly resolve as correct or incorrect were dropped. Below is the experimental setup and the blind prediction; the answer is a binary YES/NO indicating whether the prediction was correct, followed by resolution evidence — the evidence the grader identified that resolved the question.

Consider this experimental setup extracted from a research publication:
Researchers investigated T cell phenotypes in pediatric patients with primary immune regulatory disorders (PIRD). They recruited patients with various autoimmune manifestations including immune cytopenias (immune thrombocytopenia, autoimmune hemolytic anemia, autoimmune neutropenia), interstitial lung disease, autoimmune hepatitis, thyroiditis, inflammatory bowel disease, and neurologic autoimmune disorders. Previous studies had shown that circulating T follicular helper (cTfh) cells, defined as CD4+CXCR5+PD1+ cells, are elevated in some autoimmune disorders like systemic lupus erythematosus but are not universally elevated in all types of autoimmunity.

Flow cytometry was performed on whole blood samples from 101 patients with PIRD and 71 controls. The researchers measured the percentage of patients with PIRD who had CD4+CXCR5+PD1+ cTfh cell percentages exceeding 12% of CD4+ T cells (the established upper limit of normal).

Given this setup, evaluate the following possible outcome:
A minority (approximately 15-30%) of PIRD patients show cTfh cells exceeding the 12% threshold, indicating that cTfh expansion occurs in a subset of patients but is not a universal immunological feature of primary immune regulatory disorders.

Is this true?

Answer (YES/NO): YES